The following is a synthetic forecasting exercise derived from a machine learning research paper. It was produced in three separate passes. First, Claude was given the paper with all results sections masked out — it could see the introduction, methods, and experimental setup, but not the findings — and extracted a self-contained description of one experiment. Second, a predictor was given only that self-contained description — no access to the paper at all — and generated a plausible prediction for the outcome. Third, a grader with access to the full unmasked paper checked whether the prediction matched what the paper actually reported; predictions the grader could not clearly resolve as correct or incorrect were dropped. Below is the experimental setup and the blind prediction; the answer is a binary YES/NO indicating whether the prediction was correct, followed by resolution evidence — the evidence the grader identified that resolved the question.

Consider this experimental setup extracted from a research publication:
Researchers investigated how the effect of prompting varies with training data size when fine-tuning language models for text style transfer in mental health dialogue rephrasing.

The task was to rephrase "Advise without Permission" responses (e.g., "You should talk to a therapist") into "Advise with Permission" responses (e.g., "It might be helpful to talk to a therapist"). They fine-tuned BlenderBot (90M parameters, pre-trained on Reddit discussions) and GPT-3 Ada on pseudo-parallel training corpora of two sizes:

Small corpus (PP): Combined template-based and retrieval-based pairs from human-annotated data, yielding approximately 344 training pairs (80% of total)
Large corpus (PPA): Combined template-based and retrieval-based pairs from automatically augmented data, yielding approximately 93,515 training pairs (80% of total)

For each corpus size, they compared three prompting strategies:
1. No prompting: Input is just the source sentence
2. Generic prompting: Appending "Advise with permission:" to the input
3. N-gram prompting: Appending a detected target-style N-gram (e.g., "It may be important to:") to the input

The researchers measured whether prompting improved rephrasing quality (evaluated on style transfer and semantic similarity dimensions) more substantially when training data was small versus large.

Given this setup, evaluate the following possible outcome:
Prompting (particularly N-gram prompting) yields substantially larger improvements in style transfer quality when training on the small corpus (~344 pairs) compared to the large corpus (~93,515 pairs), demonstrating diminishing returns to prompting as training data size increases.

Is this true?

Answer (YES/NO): NO